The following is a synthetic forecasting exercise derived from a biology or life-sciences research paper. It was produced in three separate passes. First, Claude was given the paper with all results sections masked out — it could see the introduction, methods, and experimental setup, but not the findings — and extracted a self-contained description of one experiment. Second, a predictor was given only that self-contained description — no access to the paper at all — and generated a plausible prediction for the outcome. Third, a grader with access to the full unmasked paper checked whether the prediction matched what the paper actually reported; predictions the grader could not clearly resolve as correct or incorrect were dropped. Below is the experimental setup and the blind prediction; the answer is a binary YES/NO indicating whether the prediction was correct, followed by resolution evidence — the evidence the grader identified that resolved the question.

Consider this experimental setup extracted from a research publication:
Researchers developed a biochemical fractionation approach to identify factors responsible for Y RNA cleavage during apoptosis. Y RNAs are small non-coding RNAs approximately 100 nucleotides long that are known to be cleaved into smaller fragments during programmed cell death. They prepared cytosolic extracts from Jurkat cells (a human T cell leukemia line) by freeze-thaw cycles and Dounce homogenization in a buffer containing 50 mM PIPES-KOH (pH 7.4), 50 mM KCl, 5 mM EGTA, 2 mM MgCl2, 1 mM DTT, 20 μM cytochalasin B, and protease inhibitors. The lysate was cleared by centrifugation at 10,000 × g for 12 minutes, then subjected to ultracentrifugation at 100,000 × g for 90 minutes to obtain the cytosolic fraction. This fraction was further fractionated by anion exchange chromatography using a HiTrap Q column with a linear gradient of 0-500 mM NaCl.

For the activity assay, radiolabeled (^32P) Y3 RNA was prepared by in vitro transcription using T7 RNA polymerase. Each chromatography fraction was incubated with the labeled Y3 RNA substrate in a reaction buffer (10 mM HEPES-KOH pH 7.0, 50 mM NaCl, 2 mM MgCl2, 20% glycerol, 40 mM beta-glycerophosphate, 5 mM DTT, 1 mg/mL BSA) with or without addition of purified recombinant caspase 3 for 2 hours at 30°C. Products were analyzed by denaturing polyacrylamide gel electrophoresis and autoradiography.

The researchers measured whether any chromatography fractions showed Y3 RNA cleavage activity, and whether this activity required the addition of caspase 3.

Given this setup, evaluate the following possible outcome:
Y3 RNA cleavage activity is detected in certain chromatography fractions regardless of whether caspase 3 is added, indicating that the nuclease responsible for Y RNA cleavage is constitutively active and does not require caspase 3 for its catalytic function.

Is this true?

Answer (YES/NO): YES